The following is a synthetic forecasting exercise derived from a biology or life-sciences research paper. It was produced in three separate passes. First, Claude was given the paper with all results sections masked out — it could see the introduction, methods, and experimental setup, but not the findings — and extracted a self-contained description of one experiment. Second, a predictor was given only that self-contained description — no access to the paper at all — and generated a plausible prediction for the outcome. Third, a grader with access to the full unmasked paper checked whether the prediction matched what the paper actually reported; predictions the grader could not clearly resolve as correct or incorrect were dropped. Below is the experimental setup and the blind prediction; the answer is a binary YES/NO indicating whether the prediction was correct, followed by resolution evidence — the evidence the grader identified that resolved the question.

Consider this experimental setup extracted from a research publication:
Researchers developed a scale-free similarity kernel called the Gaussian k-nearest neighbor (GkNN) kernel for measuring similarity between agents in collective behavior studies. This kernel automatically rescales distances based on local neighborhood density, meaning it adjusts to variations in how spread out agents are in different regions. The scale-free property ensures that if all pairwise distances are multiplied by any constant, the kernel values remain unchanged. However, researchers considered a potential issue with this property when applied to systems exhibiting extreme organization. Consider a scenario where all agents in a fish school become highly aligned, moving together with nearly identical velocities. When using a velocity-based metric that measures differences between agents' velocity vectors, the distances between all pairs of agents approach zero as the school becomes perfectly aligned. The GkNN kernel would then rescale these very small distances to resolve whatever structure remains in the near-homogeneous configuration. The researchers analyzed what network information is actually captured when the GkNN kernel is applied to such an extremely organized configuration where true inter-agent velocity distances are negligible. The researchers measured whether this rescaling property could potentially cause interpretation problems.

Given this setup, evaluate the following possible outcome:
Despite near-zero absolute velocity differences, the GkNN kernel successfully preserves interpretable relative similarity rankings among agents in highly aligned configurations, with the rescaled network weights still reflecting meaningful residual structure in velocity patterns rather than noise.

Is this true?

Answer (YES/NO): NO